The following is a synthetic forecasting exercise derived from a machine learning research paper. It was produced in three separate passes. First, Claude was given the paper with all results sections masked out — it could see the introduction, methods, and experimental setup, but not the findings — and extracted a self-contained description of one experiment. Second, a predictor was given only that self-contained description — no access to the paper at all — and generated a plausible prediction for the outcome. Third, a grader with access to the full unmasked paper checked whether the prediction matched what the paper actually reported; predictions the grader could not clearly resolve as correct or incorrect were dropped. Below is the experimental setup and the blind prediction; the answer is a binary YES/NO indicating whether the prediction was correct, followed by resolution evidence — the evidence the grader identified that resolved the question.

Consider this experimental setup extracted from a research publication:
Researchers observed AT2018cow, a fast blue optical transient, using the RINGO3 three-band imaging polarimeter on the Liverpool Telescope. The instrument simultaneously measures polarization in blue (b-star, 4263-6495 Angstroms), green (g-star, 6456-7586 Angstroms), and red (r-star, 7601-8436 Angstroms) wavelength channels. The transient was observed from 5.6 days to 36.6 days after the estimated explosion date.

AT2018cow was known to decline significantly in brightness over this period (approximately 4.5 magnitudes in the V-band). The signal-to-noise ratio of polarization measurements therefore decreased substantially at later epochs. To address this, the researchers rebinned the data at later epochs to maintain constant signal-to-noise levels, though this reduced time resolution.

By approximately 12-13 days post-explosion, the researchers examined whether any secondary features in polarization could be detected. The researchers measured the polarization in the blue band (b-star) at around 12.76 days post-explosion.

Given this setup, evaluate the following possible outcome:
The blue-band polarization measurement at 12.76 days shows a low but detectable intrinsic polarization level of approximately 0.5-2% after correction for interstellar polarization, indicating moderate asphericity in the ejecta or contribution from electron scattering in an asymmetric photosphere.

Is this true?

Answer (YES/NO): NO